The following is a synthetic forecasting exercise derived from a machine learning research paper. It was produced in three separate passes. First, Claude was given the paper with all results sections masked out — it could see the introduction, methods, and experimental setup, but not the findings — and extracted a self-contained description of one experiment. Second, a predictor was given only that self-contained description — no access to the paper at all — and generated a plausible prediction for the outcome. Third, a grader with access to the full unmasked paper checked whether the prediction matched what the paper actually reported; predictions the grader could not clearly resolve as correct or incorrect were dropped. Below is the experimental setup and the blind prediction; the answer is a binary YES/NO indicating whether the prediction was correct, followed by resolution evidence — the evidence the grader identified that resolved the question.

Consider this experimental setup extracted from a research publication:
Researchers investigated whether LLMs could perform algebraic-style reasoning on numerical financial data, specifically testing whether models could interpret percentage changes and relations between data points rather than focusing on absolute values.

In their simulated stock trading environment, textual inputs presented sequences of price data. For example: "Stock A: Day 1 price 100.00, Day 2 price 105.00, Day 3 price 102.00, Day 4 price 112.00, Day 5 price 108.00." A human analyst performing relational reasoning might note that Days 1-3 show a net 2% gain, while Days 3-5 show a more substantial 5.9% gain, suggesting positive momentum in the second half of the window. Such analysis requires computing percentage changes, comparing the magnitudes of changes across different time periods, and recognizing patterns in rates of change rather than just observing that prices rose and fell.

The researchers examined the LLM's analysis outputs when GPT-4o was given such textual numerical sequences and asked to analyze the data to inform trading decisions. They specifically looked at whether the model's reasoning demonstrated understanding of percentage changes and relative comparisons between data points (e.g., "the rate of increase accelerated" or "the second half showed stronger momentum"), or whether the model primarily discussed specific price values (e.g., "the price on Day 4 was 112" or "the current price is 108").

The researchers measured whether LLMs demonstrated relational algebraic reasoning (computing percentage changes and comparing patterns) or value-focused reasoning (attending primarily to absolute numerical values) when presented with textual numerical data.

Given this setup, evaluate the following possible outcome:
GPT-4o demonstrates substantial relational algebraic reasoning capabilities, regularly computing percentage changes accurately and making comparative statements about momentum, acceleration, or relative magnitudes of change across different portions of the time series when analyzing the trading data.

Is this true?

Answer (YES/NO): NO